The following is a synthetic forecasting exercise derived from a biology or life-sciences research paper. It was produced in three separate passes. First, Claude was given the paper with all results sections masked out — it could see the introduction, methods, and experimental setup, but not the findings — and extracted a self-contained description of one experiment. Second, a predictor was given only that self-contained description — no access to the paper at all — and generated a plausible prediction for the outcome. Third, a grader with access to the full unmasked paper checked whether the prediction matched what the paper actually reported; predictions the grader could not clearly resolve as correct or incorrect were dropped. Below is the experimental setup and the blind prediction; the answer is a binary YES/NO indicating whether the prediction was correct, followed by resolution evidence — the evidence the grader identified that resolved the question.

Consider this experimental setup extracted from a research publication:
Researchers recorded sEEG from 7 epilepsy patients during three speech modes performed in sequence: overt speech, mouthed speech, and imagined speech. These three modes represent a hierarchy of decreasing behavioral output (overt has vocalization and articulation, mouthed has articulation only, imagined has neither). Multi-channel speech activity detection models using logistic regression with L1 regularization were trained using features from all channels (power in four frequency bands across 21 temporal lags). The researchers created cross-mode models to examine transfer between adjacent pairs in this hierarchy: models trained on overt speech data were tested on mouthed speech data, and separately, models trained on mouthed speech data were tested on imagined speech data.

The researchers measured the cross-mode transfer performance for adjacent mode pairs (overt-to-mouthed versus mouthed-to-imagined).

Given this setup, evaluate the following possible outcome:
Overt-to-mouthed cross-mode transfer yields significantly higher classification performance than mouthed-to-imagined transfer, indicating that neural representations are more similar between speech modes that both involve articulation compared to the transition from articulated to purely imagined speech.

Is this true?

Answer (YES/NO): YES